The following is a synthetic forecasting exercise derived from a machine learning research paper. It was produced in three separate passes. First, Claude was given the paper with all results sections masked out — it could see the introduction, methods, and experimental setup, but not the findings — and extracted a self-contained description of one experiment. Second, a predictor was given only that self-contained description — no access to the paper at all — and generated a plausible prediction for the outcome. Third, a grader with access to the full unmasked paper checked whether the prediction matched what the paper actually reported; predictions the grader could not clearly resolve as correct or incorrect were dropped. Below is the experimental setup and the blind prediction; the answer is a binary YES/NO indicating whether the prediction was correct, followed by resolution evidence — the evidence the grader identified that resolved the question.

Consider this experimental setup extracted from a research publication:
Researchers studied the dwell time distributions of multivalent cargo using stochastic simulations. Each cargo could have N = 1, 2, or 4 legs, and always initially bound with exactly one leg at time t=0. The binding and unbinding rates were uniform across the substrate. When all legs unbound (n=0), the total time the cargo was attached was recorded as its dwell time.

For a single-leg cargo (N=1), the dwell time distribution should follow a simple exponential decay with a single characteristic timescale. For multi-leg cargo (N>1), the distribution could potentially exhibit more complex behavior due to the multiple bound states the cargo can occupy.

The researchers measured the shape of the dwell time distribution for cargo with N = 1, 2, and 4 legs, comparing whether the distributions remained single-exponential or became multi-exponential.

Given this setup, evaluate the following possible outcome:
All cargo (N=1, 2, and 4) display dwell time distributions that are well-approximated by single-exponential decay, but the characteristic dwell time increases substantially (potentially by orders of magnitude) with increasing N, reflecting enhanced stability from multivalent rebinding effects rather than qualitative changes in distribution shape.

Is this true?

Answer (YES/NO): NO